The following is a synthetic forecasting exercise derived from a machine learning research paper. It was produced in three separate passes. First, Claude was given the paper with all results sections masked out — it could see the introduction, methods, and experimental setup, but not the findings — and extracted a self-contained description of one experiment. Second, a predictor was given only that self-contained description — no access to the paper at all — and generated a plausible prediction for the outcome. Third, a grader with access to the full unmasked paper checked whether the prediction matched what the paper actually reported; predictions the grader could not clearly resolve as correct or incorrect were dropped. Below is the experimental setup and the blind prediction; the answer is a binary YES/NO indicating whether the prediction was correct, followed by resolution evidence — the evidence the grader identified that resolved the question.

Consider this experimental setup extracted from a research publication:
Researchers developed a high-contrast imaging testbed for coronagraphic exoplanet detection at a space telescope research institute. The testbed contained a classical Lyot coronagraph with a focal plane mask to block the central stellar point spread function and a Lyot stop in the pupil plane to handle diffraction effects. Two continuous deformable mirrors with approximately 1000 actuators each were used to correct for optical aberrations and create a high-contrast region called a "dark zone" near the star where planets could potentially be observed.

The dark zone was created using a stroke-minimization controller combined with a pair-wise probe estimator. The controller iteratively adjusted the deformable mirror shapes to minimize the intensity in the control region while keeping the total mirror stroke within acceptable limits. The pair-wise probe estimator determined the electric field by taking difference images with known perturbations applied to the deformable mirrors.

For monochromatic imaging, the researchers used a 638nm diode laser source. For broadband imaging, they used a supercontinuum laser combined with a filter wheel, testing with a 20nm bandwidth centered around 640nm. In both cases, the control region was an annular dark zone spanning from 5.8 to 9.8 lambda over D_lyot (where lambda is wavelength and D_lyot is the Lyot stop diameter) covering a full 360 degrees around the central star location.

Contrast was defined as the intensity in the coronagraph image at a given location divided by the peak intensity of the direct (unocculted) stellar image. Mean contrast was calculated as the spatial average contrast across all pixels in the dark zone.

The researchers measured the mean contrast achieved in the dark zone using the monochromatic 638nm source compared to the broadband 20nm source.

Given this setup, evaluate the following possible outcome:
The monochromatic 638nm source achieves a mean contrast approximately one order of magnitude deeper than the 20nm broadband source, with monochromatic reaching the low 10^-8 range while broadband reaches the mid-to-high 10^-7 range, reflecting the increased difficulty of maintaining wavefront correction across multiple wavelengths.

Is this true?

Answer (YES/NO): YES